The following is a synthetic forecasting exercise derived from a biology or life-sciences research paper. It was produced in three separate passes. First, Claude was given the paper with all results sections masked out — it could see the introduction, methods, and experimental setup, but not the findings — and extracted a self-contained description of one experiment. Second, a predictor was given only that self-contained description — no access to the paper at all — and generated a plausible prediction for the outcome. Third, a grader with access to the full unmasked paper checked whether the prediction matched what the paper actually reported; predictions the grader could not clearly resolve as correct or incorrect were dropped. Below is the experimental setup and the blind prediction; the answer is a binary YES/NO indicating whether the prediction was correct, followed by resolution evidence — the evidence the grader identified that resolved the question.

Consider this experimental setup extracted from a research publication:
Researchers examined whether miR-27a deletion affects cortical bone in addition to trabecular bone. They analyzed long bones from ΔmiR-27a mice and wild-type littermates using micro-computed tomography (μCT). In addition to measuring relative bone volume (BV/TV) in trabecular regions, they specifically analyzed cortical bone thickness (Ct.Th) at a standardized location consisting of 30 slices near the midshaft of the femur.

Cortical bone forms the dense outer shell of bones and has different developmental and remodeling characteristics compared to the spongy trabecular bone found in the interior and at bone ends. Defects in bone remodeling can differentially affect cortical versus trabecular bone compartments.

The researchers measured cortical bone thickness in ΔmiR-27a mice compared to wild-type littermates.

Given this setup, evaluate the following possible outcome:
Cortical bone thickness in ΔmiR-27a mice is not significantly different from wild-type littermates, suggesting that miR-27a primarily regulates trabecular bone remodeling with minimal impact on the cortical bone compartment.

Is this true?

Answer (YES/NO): YES